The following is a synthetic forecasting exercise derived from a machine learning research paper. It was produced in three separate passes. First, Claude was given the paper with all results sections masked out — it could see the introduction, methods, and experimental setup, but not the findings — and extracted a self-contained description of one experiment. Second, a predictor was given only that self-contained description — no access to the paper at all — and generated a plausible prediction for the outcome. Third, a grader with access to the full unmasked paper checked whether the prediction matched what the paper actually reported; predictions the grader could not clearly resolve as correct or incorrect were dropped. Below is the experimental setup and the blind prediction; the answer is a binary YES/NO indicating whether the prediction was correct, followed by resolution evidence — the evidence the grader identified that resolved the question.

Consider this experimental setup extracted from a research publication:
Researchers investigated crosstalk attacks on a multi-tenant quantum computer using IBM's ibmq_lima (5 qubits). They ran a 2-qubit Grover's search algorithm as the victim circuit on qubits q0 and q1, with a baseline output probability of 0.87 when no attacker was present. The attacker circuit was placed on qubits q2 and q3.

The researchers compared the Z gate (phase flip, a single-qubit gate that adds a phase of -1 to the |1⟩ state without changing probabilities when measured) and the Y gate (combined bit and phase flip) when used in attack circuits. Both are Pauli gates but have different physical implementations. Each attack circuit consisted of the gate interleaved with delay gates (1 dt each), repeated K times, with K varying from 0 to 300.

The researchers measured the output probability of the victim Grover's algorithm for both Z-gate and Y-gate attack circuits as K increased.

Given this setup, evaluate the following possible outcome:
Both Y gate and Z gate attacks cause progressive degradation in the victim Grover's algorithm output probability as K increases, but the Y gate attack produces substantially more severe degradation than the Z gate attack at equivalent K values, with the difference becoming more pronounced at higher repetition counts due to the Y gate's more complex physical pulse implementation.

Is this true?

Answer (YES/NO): NO